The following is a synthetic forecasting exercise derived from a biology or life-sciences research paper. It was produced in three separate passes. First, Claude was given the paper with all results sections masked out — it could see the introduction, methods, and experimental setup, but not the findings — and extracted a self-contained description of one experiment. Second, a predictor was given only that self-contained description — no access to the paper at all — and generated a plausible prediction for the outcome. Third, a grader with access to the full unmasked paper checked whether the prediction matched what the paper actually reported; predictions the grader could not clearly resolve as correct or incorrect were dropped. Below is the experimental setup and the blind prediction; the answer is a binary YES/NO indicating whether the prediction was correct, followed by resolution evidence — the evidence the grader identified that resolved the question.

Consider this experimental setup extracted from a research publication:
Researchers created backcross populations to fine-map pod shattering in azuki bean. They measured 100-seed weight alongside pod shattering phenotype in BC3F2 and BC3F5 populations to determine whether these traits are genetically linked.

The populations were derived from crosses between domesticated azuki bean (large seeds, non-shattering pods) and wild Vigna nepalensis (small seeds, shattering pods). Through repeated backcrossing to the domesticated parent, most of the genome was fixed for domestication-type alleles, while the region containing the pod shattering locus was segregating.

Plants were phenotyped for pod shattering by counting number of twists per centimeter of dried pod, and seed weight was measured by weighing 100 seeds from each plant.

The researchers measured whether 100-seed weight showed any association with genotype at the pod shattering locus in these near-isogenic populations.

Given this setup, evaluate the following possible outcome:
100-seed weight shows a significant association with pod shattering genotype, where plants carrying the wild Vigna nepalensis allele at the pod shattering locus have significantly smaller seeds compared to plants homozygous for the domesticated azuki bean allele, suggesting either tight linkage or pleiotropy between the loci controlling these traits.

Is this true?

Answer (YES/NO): YES